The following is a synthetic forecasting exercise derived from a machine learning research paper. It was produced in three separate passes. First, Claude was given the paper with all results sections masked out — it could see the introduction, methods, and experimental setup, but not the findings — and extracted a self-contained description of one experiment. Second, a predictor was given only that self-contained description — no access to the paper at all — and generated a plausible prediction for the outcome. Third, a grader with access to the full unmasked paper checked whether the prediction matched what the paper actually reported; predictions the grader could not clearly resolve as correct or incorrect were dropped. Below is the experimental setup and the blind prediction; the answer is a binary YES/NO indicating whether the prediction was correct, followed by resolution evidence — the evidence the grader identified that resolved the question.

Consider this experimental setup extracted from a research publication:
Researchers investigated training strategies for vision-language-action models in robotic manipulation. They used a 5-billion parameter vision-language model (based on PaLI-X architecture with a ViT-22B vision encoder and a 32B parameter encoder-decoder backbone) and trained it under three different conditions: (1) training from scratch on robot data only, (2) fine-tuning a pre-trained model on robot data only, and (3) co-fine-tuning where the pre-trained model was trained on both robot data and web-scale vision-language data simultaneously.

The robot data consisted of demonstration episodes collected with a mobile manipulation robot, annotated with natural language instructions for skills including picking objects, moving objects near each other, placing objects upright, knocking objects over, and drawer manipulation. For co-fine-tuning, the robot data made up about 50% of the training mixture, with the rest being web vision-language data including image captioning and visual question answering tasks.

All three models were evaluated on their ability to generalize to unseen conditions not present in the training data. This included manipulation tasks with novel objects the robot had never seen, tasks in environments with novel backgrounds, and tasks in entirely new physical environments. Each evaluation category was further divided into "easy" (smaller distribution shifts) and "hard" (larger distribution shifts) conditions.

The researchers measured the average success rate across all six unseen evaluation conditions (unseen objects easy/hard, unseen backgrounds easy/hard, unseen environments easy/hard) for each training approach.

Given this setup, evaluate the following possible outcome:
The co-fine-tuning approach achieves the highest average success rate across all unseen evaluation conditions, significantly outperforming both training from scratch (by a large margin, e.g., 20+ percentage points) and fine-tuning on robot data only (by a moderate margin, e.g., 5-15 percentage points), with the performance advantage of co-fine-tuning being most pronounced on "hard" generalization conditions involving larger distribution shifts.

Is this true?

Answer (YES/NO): NO